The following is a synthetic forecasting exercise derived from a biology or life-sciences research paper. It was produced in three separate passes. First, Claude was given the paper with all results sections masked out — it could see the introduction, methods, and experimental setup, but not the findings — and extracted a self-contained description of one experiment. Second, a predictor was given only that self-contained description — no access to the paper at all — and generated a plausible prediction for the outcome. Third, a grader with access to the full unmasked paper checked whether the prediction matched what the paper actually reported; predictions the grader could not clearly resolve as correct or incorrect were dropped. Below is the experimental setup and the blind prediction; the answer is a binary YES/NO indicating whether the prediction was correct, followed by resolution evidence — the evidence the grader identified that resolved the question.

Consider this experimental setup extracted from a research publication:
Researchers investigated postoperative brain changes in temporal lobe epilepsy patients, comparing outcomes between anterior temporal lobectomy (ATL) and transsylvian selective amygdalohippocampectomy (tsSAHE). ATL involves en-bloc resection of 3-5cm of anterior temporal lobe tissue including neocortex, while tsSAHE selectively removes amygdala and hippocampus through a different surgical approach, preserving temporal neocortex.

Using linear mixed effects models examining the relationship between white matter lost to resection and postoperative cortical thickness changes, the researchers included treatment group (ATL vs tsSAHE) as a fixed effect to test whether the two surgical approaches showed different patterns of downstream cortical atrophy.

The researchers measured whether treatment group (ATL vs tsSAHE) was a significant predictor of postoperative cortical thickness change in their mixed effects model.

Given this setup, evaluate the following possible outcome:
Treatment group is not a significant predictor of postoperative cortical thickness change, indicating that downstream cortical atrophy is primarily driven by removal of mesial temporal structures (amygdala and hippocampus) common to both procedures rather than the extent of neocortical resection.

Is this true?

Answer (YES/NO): YES